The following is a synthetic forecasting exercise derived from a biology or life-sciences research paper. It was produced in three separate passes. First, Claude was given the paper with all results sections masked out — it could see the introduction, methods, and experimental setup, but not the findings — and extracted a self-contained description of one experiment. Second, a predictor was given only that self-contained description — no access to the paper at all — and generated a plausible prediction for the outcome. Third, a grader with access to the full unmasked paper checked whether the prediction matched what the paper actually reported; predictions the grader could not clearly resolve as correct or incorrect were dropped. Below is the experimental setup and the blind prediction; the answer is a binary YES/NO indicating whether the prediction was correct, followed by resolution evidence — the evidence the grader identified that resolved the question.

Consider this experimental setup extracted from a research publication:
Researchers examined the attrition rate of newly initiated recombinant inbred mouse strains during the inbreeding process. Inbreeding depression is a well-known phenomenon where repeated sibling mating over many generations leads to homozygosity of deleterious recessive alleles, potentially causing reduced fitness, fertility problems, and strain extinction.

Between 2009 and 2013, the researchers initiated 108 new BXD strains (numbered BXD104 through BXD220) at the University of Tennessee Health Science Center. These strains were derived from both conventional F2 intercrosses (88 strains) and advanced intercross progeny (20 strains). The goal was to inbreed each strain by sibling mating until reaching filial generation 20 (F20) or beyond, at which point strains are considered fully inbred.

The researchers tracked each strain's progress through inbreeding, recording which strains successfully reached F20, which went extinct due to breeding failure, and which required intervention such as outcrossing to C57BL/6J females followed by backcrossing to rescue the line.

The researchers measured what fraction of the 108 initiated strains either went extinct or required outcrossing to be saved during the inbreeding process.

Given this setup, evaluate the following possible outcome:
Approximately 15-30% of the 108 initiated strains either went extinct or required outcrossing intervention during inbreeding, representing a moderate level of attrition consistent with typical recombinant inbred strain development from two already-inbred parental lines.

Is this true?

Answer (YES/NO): NO